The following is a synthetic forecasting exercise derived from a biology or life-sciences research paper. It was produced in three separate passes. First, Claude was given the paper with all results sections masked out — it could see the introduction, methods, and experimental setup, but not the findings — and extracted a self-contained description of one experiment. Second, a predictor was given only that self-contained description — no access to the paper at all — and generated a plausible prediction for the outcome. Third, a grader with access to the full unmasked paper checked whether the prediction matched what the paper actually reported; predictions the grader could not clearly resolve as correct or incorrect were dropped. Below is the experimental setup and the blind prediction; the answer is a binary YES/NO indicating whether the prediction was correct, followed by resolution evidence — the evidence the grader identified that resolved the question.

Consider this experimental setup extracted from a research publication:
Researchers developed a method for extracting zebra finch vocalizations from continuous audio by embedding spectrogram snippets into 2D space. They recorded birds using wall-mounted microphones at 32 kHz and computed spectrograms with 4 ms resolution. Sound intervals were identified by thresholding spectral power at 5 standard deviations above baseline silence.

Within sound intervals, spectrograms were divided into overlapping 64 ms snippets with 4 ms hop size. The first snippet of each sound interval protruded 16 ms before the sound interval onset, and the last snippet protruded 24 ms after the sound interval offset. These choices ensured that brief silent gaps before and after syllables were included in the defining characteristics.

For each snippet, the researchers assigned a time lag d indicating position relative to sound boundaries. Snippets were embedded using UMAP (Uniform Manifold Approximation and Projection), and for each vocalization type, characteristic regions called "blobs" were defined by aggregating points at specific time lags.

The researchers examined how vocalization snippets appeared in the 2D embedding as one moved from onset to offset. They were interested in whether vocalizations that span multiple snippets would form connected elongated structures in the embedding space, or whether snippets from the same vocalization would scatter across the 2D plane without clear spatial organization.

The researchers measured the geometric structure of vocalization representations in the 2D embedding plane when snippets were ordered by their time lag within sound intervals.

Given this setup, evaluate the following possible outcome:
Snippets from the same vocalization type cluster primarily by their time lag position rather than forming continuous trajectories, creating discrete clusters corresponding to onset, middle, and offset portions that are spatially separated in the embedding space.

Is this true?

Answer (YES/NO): NO